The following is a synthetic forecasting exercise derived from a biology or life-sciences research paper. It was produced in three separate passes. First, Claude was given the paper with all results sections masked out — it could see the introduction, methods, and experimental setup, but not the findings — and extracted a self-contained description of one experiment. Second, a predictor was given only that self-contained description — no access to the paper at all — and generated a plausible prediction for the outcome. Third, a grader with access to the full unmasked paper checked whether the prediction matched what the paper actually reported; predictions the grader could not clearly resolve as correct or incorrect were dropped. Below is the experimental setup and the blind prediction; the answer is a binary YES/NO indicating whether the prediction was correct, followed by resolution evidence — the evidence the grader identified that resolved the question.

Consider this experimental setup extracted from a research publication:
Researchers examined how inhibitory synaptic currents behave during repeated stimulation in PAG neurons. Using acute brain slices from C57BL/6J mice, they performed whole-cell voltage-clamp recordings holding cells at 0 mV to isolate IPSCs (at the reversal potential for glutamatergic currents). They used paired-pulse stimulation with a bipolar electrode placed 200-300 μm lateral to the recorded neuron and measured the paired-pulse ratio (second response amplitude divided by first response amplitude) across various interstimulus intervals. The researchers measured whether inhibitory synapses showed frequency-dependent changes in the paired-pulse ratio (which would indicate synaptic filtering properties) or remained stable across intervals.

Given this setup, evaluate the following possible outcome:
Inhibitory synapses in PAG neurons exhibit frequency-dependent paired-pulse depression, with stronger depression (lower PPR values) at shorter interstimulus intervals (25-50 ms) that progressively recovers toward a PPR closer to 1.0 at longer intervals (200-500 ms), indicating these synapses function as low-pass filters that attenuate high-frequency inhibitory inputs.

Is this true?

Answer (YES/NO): NO